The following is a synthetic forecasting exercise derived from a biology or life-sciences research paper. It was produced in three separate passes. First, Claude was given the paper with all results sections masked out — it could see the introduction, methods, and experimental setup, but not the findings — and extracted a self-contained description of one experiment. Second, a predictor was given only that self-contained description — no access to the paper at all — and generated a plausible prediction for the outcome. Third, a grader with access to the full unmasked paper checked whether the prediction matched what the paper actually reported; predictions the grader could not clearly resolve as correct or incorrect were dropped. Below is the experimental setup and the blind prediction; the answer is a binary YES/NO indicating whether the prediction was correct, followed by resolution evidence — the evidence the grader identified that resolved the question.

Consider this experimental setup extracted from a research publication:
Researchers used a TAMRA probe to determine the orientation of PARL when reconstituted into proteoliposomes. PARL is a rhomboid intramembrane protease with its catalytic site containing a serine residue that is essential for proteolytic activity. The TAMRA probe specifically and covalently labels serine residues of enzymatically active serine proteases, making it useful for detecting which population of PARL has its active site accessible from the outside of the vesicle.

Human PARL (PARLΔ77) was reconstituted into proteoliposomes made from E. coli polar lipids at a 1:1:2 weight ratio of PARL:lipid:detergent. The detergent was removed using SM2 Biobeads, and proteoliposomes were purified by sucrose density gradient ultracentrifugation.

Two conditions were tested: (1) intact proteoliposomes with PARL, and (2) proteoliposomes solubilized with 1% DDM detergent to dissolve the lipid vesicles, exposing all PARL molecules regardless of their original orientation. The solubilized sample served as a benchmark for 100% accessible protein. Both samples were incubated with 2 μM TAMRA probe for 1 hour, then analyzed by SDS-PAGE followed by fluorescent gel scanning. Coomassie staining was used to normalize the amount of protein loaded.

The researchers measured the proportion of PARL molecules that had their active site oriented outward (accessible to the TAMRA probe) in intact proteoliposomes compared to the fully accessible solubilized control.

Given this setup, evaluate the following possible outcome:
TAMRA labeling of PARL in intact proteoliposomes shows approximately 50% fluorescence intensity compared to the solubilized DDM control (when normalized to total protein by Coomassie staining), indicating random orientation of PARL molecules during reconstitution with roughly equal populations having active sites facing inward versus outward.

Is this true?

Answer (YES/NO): NO